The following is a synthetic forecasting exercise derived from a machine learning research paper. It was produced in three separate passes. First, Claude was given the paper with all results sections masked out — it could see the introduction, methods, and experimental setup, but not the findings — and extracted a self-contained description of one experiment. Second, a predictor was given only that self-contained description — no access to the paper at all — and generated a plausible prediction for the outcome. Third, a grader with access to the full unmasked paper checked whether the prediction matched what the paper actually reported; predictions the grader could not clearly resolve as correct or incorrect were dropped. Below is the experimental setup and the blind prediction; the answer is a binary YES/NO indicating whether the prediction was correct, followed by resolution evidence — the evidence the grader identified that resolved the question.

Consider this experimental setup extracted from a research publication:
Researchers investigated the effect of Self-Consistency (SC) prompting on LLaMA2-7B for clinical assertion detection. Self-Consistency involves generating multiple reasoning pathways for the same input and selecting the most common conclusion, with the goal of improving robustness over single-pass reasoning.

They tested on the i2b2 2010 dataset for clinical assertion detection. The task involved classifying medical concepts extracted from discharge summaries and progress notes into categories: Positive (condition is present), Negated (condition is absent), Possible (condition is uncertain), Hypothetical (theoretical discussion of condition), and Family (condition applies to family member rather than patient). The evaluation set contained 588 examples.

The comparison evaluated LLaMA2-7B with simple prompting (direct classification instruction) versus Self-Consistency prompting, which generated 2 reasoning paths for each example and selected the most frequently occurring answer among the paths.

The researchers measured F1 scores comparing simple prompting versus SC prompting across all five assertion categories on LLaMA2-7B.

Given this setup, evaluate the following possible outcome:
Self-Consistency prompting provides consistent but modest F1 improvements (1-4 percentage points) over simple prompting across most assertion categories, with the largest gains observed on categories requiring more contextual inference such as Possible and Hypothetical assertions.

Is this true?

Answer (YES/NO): NO